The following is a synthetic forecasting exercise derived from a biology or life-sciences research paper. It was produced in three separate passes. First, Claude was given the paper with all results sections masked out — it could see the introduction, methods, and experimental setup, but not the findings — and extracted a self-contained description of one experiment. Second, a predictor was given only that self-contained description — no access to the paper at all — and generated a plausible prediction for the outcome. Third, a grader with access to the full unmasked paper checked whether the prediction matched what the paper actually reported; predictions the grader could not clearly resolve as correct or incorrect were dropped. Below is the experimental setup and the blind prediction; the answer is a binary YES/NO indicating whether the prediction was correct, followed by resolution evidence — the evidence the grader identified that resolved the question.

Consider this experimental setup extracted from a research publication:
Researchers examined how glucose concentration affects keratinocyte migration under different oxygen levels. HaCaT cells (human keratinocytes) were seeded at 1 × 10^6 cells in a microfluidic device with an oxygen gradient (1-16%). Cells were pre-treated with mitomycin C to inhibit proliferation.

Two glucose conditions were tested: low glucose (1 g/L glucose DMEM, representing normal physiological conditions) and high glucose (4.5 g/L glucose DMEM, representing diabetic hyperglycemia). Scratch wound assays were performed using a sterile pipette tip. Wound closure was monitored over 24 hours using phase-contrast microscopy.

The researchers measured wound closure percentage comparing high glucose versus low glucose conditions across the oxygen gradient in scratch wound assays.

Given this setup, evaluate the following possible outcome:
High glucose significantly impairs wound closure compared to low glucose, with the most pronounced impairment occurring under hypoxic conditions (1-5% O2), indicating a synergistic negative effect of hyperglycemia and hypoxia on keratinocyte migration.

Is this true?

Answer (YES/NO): NO